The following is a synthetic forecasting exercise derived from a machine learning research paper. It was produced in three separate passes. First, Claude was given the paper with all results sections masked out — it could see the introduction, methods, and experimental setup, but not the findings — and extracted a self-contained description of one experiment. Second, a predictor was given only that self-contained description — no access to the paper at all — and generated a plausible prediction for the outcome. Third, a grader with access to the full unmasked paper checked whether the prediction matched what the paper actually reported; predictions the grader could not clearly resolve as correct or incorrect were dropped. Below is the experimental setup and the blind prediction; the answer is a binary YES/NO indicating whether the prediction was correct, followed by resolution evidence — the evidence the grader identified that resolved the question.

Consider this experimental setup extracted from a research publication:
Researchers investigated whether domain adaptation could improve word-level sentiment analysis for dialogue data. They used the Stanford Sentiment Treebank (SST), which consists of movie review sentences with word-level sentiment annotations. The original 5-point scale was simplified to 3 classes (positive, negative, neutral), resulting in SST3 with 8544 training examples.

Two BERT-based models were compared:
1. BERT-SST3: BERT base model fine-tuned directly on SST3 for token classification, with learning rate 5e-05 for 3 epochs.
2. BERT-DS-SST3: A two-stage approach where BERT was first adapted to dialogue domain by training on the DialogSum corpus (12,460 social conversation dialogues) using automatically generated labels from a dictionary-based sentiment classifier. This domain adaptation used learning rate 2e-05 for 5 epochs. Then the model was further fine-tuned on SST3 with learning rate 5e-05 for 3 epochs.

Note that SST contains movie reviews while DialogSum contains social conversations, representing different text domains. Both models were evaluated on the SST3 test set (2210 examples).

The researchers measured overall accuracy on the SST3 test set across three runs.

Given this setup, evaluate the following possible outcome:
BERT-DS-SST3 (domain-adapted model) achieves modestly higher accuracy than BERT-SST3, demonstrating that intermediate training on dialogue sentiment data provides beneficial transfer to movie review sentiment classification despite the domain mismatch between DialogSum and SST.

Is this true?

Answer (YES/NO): NO